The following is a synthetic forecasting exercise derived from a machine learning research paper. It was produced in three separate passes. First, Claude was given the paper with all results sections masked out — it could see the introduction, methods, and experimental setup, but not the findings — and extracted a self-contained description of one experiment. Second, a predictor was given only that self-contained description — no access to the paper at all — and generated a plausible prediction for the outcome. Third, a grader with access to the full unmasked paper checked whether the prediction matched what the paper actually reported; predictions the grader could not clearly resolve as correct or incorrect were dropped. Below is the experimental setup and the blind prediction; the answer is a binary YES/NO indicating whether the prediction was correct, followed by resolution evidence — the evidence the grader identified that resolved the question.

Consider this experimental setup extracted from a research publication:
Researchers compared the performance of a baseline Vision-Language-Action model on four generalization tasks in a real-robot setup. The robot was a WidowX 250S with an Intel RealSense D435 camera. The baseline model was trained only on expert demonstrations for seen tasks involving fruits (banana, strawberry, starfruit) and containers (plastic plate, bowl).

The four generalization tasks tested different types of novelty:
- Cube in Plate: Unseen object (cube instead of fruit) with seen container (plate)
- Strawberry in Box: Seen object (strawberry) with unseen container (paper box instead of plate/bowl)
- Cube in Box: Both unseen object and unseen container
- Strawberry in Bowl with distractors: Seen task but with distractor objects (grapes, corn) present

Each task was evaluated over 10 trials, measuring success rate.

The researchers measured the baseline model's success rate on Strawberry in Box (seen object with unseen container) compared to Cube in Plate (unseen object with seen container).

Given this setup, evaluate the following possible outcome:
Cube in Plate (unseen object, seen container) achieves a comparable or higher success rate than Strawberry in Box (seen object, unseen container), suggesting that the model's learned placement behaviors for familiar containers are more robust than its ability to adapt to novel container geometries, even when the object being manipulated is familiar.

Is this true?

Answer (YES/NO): YES